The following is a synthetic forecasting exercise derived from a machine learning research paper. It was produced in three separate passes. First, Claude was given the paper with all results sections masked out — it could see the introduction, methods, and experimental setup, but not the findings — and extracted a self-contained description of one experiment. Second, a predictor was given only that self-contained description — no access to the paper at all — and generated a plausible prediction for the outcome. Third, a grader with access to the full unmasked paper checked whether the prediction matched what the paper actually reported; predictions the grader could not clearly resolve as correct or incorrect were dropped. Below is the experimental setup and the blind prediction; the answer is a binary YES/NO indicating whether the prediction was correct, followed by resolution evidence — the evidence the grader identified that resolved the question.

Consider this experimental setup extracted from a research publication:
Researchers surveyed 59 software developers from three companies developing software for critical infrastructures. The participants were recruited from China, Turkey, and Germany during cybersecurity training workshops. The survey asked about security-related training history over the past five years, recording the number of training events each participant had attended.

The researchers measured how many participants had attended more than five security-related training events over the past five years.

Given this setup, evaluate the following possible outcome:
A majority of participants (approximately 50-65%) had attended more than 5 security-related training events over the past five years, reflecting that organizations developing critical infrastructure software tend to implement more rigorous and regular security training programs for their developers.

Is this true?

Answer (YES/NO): NO